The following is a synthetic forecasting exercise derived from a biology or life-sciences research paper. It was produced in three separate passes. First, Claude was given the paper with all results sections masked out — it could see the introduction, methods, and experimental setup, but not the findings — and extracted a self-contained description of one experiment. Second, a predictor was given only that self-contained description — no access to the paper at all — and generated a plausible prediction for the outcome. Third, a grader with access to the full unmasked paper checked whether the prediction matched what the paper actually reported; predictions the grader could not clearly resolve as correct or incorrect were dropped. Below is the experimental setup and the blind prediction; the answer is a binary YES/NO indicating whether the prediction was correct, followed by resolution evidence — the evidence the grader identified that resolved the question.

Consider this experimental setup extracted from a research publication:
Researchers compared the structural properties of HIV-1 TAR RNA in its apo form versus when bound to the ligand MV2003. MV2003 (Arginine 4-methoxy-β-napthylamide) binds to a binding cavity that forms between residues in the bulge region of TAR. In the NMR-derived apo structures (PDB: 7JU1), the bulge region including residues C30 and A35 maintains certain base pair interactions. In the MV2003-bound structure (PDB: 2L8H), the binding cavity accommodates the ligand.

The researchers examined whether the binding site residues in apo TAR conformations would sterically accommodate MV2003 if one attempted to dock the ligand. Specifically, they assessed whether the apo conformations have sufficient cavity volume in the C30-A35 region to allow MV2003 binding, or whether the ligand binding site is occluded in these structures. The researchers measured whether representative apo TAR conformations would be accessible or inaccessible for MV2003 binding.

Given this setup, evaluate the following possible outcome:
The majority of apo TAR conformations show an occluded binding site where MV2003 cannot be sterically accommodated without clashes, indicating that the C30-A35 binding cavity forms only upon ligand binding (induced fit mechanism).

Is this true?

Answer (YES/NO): YES